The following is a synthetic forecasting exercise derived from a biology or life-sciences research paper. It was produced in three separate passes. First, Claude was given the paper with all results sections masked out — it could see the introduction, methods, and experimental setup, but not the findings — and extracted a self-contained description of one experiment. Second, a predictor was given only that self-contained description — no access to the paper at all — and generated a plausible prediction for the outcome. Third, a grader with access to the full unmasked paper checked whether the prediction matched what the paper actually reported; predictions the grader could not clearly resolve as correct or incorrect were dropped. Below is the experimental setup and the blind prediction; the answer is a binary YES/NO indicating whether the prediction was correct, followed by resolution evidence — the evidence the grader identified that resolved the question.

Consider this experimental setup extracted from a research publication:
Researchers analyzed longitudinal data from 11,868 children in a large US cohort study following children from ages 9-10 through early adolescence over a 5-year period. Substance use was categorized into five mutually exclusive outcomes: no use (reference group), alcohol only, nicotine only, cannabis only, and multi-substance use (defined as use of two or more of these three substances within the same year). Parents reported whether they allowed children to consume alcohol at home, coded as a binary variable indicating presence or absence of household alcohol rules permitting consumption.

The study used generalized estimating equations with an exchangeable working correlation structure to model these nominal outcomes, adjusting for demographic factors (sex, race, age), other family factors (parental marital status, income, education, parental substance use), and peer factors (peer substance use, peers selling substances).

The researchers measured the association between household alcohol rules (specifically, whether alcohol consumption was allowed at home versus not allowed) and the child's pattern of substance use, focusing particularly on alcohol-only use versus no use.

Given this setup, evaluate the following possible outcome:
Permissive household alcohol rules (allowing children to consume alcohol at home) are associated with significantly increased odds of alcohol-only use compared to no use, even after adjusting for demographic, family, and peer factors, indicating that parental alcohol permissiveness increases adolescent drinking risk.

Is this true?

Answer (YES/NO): YES